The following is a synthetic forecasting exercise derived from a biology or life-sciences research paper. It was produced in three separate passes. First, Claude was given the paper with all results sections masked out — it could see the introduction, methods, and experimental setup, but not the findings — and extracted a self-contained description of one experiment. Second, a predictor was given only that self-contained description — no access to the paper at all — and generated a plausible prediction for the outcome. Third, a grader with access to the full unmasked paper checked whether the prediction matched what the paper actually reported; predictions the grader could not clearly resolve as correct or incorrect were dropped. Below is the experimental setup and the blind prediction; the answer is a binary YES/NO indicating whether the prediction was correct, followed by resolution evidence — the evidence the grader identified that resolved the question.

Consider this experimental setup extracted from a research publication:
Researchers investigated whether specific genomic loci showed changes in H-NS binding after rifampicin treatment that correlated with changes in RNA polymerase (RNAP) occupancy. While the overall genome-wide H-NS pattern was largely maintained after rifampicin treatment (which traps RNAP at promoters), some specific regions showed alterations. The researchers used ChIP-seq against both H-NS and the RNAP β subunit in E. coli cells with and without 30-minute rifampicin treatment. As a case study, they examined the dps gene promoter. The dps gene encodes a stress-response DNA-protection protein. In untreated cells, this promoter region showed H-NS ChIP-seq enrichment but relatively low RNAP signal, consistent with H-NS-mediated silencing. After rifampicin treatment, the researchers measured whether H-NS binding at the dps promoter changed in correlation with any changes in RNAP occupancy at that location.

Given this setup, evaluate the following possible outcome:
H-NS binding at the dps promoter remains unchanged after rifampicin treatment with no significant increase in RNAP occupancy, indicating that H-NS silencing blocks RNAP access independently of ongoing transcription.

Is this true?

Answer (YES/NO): NO